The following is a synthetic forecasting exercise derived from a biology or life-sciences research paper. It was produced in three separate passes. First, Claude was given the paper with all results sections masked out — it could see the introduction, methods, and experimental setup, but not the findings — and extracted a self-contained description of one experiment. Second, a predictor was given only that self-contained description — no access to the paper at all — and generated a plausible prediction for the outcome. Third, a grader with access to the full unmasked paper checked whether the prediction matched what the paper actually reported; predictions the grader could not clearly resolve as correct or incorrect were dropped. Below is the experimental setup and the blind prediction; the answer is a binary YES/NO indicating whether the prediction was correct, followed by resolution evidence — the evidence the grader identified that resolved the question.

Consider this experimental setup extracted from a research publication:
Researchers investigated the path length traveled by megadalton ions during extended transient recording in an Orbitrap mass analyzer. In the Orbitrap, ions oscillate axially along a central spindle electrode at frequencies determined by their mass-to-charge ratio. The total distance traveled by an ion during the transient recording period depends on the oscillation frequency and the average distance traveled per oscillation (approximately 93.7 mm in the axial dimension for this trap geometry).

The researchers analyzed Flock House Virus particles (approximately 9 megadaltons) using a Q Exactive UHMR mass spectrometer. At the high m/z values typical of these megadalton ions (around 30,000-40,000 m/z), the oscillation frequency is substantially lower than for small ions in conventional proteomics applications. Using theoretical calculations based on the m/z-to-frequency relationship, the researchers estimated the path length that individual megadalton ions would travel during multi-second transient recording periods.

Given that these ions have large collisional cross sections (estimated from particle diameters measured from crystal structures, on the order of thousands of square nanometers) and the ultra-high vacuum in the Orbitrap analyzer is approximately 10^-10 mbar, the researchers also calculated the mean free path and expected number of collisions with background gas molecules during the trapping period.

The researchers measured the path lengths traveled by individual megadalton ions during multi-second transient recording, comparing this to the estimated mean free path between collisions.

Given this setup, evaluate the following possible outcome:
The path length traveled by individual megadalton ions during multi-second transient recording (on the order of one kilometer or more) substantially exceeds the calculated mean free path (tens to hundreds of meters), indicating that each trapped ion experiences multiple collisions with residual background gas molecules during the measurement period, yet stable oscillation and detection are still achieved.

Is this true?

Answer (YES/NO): YES